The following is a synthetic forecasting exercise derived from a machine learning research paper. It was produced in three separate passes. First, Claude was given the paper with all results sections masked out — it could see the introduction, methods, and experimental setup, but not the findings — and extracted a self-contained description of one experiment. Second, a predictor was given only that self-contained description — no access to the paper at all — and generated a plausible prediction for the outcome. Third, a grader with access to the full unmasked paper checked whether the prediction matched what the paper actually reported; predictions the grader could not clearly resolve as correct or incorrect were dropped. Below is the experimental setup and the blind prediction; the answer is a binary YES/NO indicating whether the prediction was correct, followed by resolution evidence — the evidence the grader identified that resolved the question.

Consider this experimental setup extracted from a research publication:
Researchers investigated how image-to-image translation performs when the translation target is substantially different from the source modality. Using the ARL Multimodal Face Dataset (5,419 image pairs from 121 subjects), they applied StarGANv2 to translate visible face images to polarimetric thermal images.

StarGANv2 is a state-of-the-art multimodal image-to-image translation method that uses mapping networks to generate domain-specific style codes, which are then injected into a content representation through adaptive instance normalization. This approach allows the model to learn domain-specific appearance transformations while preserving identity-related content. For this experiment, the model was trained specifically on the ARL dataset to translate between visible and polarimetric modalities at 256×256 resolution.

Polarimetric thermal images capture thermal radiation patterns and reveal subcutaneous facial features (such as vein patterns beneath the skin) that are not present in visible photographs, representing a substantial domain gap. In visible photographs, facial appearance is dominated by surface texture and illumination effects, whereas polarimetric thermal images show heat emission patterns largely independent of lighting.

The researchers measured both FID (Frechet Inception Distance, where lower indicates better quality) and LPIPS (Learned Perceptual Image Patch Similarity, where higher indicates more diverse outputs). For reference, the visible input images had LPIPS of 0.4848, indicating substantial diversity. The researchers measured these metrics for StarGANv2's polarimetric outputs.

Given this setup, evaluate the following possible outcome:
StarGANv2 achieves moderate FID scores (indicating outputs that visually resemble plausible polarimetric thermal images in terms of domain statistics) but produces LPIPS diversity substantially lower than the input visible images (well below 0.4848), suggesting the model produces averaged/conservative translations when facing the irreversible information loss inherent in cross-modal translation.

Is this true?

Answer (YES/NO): NO